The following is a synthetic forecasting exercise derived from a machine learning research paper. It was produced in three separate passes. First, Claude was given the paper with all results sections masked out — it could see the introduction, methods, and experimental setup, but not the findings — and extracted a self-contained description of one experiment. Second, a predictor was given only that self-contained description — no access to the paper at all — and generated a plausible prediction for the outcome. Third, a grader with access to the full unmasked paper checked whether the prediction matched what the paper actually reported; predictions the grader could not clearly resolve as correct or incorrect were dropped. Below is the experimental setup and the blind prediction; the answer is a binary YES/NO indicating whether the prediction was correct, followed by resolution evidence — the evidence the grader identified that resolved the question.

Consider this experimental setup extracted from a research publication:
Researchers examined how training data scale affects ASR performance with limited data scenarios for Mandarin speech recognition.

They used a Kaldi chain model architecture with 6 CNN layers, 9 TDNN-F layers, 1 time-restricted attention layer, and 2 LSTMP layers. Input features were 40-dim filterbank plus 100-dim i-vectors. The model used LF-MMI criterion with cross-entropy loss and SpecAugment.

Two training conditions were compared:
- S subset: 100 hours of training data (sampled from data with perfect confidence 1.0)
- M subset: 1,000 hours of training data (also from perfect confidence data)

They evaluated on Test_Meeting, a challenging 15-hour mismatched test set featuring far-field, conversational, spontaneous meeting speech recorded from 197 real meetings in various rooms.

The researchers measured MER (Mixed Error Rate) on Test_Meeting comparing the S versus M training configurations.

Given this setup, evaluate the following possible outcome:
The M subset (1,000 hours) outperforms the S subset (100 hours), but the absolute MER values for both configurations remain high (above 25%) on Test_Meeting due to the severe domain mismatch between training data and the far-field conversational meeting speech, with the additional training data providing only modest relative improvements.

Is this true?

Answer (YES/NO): NO